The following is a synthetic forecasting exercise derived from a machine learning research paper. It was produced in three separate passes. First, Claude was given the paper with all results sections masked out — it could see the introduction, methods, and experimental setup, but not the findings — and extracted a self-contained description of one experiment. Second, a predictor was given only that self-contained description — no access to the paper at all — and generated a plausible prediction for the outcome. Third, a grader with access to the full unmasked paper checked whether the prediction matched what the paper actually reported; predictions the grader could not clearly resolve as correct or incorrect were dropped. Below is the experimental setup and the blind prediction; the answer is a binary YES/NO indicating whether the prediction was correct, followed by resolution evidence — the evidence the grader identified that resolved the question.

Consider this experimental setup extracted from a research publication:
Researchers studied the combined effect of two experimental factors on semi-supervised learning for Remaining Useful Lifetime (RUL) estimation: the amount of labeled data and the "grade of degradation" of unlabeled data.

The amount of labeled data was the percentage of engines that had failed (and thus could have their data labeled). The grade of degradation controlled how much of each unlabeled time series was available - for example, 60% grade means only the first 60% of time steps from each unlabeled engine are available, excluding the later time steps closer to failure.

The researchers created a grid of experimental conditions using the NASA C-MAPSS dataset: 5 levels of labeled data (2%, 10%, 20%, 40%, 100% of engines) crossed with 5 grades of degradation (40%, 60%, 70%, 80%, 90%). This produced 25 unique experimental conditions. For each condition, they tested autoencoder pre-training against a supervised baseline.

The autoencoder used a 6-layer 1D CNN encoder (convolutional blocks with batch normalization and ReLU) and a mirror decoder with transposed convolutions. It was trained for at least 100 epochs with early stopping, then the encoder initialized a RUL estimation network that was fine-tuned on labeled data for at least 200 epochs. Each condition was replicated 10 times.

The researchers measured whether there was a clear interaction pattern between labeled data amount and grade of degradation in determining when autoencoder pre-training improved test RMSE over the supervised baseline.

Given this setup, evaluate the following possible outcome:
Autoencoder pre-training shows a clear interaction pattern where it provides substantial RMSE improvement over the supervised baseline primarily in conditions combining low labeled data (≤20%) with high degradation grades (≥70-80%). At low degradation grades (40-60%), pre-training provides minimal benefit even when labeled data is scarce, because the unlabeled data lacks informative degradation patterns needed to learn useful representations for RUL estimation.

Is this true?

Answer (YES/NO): NO